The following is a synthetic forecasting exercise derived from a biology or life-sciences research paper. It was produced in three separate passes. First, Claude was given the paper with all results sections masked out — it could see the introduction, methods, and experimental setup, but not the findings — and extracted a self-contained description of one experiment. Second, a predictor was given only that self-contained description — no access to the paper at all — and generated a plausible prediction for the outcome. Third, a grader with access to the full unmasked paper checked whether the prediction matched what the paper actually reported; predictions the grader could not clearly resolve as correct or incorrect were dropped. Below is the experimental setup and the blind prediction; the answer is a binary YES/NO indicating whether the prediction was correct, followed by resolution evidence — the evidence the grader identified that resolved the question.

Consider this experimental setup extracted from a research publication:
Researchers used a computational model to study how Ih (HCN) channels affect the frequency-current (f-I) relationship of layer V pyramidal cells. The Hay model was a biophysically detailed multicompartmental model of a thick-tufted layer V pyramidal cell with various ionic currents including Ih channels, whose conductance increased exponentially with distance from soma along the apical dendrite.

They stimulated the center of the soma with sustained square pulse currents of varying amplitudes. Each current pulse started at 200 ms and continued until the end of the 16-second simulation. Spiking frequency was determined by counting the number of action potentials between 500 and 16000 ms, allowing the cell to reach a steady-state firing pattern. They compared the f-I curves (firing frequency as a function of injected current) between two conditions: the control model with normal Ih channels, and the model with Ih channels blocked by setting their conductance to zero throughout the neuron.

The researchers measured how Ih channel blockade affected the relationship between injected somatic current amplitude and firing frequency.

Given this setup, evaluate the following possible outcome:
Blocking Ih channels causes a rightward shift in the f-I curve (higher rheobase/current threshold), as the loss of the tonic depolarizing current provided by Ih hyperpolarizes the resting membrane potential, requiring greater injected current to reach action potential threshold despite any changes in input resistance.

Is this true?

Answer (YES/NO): YES